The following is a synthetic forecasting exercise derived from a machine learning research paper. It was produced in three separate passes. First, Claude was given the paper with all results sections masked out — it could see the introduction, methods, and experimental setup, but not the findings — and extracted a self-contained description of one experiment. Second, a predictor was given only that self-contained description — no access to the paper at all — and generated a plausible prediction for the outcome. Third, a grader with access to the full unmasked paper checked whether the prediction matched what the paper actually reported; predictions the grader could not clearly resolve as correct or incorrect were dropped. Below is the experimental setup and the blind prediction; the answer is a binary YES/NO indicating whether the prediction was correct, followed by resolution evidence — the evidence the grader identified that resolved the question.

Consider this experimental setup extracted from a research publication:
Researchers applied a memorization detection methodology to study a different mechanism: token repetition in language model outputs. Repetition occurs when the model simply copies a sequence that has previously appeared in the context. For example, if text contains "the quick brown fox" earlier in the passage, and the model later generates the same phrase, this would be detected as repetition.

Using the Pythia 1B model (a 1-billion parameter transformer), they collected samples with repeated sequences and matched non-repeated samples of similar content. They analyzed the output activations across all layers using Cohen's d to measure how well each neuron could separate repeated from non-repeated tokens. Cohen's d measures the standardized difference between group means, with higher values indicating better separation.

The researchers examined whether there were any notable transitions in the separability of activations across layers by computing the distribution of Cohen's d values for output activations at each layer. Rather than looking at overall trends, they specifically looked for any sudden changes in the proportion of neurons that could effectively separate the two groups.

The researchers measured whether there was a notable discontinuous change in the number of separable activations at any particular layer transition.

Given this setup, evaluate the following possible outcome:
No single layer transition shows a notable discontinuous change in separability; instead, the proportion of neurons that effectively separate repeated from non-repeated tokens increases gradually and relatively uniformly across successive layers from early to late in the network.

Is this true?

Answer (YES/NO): NO